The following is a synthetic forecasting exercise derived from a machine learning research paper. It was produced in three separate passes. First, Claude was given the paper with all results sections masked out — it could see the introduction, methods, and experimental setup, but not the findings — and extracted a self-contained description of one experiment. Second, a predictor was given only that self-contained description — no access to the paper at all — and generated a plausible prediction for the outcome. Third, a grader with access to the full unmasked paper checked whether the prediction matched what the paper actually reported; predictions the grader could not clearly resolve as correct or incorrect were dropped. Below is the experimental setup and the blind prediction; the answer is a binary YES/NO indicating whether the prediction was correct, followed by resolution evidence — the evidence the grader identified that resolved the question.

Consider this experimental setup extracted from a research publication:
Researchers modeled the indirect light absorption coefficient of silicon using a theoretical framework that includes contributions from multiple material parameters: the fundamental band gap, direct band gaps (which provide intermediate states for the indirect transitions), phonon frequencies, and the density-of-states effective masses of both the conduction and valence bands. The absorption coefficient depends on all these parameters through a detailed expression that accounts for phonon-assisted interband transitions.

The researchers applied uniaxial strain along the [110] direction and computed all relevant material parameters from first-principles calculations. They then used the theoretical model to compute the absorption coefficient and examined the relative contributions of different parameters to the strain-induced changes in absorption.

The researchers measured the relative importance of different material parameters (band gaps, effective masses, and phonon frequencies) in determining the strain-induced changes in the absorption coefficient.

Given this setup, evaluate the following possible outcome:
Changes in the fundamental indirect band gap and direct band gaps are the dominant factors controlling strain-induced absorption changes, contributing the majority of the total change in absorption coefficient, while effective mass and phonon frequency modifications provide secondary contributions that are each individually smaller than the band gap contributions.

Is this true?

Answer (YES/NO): YES